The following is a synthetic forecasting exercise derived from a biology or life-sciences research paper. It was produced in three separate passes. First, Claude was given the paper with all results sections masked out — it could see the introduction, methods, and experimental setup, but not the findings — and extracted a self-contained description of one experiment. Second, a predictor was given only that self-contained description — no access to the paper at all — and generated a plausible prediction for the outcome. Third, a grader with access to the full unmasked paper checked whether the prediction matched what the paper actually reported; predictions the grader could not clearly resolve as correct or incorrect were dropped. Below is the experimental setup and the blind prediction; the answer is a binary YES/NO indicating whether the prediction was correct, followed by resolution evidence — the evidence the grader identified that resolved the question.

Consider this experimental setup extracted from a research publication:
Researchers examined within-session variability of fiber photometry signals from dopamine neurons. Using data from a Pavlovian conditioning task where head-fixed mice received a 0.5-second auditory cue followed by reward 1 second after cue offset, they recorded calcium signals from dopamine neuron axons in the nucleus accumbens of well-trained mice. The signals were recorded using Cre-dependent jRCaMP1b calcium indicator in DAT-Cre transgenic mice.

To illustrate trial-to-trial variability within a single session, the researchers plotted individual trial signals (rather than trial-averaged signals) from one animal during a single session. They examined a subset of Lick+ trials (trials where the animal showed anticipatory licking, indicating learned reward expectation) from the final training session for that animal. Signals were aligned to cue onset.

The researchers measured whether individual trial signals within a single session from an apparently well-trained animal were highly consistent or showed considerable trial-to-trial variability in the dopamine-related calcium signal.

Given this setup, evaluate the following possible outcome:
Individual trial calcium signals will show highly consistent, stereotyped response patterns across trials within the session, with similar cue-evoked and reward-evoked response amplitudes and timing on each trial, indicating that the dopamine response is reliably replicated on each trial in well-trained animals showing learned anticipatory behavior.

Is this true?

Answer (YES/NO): NO